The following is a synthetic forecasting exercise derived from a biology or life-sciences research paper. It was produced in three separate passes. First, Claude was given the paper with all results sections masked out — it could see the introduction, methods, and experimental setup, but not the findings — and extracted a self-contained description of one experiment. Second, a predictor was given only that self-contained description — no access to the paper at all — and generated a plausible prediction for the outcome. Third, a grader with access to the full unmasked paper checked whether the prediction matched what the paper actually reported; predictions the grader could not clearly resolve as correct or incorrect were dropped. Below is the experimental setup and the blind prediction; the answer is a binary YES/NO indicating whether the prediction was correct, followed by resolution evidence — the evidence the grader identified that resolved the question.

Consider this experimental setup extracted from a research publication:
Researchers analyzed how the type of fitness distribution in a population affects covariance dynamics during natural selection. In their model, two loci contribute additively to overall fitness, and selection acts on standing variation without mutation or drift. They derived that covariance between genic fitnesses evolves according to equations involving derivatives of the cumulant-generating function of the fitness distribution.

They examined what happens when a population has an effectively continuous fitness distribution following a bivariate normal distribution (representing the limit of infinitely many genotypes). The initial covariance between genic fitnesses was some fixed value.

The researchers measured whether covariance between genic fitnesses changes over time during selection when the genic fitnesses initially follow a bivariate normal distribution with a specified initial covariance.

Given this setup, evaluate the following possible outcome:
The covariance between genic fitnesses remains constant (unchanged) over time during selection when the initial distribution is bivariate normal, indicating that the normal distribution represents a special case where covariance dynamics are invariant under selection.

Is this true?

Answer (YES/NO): YES